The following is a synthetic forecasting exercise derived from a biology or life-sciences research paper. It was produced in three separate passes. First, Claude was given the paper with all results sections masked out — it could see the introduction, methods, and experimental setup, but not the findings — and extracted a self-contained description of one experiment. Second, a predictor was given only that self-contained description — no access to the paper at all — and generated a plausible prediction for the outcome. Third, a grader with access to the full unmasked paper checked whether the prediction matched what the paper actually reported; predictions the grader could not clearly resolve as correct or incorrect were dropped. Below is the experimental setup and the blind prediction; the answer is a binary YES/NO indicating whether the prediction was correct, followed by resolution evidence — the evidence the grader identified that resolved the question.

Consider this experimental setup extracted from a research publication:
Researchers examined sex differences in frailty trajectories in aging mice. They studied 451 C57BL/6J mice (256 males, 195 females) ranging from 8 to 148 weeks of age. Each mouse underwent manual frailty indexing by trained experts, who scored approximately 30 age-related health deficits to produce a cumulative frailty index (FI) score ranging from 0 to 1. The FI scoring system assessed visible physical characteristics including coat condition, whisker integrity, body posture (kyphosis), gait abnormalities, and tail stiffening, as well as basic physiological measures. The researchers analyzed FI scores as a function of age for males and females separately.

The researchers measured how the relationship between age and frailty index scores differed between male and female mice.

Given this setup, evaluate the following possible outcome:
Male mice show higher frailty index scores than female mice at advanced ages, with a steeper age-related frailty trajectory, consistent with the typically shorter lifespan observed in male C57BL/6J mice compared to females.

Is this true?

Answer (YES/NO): NO